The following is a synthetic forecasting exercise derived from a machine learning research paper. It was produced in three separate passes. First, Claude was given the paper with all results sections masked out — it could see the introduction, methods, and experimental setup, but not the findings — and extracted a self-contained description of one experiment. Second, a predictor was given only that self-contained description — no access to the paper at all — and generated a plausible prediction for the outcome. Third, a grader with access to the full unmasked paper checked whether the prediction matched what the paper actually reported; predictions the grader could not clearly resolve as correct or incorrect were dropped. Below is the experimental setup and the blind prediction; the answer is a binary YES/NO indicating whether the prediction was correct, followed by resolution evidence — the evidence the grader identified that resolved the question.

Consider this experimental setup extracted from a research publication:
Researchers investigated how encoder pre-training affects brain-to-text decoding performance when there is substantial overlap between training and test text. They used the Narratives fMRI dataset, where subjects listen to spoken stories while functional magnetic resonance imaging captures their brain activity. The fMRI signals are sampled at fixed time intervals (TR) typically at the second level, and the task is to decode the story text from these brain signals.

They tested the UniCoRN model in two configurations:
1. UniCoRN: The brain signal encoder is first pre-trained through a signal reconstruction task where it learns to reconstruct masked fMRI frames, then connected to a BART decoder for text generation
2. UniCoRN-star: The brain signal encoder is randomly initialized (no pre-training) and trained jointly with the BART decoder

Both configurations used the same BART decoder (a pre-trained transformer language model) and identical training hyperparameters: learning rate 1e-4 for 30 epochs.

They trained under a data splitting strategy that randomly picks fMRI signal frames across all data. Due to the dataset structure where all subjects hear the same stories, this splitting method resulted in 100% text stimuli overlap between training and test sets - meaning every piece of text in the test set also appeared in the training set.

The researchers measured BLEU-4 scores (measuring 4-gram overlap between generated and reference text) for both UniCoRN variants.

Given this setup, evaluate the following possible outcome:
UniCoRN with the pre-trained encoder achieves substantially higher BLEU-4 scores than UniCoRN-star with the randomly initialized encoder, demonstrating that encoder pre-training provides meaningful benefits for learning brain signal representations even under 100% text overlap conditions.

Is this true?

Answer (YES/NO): NO